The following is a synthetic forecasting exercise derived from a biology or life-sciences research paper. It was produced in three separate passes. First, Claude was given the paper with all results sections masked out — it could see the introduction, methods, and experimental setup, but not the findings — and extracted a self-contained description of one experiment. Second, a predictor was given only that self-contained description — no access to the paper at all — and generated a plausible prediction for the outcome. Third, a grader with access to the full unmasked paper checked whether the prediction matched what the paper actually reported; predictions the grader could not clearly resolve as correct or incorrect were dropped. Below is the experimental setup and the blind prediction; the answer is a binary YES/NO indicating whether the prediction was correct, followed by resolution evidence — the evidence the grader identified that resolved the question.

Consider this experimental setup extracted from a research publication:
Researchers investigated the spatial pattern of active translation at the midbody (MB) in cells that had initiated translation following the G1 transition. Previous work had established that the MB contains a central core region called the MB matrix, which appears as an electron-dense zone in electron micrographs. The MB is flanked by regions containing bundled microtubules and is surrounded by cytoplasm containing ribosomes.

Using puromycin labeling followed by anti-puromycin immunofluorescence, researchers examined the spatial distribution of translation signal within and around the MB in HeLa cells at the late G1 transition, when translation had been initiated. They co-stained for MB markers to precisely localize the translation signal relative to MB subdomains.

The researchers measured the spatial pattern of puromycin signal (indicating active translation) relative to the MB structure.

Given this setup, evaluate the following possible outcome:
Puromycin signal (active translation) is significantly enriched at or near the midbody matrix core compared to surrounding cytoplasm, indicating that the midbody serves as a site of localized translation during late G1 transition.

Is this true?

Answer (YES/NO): YES